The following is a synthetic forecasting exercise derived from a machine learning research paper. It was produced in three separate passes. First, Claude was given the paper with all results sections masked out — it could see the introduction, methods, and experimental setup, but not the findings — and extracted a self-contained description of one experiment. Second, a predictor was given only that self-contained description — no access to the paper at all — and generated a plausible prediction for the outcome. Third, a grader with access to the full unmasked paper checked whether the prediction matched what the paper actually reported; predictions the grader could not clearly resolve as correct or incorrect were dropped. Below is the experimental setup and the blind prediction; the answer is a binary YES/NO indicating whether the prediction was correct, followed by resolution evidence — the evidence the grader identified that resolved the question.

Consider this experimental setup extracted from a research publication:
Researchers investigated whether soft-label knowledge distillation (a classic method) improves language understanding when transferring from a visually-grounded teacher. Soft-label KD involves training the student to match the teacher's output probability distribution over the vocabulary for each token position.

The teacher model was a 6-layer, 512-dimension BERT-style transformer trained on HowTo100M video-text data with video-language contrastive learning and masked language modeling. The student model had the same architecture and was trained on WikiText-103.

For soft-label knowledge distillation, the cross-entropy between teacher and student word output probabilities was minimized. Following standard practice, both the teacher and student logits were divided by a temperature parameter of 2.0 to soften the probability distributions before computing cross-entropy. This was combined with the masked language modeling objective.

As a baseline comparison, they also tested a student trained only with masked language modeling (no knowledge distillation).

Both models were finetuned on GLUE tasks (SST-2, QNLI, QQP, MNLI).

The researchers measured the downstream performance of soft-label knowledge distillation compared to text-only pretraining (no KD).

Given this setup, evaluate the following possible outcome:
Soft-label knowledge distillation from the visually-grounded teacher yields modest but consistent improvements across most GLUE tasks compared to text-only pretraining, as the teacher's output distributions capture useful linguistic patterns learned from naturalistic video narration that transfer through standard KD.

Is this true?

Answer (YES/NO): NO